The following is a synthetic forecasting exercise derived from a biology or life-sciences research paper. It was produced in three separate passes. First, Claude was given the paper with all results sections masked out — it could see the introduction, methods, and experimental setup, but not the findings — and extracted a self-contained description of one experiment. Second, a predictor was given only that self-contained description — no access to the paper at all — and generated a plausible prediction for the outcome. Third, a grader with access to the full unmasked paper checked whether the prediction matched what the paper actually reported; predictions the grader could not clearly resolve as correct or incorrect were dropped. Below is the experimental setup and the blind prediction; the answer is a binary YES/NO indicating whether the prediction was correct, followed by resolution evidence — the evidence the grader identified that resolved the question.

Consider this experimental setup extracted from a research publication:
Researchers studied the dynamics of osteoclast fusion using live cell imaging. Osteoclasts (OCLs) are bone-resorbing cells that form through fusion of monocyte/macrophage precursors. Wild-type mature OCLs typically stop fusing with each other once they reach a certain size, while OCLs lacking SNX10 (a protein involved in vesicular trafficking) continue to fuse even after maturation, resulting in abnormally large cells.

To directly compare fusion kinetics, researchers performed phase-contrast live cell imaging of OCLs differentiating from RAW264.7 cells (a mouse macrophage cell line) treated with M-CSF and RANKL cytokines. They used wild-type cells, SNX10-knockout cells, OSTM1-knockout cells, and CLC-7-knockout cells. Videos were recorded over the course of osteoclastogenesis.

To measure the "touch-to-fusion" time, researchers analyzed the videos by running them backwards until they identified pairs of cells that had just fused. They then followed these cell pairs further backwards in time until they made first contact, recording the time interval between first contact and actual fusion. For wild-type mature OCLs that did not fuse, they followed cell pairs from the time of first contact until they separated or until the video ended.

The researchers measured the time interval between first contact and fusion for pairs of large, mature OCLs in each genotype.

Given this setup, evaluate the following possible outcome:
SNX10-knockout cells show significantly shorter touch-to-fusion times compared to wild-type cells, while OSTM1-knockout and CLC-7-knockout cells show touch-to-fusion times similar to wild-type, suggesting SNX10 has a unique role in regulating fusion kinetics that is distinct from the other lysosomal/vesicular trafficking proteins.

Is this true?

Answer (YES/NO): NO